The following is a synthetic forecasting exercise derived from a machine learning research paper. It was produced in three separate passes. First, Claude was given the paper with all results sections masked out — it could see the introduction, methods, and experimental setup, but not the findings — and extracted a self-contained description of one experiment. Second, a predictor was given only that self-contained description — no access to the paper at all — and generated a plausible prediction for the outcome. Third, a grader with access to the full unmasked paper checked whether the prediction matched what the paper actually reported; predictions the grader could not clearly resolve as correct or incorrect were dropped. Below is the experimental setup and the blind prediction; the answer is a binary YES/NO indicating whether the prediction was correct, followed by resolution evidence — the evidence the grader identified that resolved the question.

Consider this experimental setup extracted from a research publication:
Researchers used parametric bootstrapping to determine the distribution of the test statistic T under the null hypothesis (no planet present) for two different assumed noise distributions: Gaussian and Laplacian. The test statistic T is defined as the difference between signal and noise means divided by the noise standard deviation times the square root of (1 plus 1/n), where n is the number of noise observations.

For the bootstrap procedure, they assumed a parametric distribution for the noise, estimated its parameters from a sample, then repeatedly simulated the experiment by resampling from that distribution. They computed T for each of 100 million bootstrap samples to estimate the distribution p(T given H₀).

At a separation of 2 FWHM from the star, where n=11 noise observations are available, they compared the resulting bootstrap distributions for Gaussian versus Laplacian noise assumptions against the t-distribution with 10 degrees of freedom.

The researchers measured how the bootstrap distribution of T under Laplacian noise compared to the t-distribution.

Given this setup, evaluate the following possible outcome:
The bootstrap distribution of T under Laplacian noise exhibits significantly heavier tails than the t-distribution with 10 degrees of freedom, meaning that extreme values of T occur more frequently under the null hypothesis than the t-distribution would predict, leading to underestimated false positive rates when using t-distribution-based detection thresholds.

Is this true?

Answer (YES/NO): YES